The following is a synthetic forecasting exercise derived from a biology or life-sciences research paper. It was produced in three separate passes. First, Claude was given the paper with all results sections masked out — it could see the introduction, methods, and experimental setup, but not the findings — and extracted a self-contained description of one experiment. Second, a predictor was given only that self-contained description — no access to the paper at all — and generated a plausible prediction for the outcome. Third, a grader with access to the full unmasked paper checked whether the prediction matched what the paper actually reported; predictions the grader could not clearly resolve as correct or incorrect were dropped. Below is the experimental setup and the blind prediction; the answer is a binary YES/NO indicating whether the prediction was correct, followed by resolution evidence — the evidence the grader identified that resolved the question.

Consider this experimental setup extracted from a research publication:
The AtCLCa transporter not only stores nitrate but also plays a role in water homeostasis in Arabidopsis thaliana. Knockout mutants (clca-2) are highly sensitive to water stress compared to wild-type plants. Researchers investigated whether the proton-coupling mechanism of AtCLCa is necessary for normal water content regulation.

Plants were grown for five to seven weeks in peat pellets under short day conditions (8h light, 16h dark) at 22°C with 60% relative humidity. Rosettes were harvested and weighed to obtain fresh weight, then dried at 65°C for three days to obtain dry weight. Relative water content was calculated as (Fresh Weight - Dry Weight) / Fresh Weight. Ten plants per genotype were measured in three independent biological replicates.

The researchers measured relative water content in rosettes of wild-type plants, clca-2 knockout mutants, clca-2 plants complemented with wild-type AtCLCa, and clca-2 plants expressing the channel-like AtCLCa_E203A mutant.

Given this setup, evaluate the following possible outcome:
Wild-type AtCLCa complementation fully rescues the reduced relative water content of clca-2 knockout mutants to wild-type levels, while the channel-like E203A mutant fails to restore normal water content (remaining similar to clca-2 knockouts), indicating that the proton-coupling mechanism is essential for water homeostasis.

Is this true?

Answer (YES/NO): NO